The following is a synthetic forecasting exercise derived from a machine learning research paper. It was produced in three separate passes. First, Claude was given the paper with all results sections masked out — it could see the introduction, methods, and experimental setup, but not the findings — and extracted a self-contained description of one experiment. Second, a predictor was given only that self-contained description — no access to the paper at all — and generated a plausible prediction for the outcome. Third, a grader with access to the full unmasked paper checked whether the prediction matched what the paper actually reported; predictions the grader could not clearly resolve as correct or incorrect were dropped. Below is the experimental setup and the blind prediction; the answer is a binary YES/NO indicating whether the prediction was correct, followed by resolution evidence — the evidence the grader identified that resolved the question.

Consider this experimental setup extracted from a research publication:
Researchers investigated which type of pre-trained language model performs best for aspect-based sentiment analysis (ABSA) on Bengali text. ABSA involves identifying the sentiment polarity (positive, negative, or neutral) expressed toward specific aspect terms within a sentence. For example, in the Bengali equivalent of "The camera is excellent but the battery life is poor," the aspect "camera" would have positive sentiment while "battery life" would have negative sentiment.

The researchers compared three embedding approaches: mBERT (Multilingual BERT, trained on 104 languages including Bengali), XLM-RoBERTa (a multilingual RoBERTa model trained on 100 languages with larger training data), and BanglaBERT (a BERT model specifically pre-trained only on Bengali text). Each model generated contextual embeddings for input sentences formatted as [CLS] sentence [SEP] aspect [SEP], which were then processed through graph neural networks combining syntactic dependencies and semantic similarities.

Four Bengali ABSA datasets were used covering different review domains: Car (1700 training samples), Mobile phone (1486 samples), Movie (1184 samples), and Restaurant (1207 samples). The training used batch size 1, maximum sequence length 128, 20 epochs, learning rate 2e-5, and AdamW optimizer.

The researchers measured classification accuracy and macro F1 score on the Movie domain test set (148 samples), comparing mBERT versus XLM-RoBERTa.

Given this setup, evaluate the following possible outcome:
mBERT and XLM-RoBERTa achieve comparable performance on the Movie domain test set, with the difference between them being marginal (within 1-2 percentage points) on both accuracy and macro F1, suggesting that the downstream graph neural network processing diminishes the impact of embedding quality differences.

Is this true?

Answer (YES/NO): NO